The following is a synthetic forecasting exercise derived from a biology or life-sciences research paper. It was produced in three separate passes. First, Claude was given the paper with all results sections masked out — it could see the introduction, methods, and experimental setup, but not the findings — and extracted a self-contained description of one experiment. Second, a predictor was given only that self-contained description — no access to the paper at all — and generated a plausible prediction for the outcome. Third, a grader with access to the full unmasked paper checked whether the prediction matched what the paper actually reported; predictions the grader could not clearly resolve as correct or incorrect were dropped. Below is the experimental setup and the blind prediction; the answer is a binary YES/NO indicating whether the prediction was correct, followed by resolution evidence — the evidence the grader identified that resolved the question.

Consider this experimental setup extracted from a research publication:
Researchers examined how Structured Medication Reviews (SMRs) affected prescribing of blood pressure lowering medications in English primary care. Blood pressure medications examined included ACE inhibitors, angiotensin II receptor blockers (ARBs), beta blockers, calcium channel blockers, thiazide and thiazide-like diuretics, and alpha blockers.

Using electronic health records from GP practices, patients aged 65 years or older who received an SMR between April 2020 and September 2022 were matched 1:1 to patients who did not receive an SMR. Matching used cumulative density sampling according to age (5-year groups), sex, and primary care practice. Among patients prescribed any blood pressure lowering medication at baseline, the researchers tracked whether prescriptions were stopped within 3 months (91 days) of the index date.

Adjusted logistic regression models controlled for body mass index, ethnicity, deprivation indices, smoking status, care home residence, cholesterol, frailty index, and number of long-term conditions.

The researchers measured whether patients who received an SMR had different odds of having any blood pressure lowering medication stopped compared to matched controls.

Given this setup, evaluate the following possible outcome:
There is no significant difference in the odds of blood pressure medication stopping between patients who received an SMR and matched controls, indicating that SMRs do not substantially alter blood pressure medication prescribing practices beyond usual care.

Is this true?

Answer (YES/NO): NO